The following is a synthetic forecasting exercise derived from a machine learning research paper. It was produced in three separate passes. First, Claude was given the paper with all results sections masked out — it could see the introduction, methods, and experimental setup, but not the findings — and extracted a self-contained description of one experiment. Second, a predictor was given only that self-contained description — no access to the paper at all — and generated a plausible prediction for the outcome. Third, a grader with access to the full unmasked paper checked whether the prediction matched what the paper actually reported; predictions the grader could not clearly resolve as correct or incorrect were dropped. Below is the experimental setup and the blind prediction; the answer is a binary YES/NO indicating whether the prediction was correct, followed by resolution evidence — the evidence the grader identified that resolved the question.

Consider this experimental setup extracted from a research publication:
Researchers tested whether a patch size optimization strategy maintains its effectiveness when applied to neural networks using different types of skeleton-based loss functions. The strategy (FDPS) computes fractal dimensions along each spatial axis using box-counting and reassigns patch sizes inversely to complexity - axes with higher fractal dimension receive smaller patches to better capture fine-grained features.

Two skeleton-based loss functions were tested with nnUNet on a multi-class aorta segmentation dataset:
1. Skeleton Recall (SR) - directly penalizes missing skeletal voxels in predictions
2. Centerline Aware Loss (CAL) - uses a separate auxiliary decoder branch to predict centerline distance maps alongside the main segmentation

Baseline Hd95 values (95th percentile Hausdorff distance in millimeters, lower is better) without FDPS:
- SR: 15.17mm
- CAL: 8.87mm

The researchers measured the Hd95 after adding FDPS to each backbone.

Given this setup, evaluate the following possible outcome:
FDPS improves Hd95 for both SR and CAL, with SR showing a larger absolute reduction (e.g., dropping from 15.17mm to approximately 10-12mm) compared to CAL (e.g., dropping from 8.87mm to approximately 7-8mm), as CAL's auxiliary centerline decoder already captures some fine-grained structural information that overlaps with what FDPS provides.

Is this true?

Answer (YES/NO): NO